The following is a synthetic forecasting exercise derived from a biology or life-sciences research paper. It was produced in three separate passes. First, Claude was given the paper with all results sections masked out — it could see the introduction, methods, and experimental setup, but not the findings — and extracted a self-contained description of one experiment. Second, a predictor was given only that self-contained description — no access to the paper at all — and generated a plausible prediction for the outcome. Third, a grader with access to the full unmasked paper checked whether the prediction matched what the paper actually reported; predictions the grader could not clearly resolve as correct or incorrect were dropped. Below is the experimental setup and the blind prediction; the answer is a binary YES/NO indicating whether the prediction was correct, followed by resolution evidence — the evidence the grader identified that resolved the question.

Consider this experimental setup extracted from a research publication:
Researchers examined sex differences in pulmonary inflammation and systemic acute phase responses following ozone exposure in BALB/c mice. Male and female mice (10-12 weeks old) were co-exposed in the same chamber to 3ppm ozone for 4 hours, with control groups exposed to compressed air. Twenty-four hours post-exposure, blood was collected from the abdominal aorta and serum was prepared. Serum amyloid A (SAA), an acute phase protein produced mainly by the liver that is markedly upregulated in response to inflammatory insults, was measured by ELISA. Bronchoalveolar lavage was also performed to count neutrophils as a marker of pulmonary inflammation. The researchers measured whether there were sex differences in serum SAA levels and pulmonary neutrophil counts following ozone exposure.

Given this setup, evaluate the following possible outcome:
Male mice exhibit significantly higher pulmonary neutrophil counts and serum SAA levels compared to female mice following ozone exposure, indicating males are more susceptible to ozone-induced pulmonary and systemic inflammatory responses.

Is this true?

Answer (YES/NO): NO